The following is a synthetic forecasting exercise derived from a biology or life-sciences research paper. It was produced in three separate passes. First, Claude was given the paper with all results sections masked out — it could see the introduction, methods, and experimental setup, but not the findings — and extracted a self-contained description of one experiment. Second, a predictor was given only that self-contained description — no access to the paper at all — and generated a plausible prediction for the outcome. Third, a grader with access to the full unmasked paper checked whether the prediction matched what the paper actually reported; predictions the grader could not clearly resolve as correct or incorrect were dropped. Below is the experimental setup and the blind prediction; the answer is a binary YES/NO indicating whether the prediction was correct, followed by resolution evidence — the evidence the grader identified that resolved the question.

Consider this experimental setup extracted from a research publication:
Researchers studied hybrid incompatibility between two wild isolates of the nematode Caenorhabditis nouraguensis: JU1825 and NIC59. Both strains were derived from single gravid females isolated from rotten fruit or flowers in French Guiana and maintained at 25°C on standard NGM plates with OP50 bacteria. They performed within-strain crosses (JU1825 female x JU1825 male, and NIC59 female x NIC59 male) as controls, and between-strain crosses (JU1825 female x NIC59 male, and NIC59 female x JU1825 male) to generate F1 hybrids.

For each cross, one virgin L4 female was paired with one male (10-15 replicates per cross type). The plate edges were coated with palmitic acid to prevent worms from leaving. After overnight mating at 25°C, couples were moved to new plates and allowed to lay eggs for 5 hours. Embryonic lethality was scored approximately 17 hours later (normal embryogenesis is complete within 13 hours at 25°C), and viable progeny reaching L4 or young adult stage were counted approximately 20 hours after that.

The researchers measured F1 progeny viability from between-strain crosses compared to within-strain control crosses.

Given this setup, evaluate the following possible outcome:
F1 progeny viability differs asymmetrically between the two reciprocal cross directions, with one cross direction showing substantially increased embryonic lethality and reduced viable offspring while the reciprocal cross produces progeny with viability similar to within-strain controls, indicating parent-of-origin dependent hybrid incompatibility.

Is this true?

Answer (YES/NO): NO